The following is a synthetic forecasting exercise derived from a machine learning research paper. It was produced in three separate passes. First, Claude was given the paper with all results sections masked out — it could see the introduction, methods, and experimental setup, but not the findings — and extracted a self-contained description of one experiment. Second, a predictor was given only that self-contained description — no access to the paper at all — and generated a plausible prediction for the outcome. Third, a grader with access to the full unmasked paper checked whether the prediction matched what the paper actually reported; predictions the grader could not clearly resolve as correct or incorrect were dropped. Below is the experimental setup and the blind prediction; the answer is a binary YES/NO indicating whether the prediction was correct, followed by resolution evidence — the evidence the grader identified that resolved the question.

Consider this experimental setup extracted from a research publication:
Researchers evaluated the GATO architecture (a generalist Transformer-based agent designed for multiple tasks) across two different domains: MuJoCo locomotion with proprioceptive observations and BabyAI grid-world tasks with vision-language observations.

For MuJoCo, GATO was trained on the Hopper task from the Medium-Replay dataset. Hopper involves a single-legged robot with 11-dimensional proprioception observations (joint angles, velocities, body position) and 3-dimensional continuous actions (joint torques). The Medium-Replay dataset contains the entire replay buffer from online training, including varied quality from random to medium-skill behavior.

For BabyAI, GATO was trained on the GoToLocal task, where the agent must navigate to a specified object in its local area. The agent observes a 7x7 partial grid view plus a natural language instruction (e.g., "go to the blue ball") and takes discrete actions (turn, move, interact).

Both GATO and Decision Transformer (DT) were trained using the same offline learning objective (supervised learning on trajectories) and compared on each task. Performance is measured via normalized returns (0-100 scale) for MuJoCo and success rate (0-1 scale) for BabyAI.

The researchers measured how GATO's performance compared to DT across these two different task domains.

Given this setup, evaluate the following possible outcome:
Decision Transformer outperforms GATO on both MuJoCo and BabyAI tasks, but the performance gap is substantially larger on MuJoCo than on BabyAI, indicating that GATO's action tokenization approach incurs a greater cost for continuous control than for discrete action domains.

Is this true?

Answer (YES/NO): NO